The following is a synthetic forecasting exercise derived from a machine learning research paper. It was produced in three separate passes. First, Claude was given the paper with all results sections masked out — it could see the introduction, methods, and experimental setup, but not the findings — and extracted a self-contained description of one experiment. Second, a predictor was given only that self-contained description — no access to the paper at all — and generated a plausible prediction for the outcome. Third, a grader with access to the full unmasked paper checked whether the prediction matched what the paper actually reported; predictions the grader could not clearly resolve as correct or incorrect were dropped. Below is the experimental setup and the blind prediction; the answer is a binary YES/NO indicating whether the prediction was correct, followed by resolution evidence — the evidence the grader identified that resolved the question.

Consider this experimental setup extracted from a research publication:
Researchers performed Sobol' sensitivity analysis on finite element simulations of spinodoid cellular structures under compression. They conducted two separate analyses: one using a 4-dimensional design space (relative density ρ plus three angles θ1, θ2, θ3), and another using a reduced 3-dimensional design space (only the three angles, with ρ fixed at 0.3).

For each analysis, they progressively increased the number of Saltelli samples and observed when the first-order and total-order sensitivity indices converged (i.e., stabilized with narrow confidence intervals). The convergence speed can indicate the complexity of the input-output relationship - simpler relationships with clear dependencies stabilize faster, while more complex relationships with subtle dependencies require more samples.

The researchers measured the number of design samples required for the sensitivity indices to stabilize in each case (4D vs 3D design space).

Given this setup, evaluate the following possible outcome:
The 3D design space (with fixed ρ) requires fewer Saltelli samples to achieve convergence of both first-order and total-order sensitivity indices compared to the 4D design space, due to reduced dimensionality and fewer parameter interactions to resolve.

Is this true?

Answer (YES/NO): NO